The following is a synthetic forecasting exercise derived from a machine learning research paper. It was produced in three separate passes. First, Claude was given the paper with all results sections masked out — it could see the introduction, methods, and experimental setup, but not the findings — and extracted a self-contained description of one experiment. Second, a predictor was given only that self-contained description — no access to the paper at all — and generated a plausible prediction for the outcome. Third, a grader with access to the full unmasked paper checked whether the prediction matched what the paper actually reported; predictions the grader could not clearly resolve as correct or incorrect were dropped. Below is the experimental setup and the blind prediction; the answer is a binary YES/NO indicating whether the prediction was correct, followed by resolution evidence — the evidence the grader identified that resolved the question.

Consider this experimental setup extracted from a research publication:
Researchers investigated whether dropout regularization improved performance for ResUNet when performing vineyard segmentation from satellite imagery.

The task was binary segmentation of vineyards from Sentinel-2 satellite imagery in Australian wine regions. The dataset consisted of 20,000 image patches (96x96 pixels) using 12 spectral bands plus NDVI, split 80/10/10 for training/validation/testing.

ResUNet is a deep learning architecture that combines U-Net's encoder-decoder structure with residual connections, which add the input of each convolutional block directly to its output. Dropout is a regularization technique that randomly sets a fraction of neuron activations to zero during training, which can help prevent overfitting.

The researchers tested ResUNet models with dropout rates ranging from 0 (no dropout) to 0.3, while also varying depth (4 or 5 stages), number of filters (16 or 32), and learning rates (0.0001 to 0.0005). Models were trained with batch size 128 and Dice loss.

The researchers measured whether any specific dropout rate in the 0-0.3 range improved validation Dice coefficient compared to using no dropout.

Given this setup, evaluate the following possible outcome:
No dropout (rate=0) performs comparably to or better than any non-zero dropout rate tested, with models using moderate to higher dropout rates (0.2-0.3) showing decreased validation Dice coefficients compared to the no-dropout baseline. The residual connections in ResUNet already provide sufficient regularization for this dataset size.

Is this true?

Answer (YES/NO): NO